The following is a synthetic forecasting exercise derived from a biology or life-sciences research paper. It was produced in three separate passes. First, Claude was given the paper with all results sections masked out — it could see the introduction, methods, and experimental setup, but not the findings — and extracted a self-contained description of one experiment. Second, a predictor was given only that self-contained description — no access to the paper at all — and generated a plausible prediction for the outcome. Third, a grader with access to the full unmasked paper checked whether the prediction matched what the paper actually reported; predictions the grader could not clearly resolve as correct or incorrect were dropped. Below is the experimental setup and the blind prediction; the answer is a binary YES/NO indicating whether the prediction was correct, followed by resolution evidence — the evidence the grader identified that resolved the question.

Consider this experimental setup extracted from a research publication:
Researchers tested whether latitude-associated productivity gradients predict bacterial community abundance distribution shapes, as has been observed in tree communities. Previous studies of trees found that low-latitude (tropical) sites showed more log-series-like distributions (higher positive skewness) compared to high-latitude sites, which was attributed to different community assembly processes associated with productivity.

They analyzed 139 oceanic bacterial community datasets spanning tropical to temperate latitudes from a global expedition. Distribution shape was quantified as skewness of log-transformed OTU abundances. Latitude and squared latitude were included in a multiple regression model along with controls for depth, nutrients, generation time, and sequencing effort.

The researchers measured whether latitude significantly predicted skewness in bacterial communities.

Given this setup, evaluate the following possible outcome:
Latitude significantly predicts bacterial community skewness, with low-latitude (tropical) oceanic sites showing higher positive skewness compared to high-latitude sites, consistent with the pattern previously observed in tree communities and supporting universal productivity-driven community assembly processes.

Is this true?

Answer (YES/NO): NO